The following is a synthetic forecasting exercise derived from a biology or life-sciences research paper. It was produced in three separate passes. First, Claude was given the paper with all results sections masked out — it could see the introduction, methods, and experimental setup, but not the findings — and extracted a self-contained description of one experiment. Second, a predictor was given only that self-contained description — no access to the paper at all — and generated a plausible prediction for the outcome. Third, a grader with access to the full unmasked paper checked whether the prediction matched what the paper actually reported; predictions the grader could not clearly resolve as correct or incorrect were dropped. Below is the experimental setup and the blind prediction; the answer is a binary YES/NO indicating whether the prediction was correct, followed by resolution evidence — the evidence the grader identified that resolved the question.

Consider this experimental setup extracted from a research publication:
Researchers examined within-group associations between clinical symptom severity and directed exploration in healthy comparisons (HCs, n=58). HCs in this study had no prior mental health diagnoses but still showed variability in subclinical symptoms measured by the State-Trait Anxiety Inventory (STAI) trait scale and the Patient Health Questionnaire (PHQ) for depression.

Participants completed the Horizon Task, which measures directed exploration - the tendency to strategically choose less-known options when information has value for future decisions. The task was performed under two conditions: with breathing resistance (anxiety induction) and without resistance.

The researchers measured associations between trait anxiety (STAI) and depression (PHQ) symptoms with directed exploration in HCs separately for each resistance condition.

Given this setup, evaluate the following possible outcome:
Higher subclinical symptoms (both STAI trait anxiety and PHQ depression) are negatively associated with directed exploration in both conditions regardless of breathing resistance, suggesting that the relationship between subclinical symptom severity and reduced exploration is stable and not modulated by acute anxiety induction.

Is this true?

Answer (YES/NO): NO